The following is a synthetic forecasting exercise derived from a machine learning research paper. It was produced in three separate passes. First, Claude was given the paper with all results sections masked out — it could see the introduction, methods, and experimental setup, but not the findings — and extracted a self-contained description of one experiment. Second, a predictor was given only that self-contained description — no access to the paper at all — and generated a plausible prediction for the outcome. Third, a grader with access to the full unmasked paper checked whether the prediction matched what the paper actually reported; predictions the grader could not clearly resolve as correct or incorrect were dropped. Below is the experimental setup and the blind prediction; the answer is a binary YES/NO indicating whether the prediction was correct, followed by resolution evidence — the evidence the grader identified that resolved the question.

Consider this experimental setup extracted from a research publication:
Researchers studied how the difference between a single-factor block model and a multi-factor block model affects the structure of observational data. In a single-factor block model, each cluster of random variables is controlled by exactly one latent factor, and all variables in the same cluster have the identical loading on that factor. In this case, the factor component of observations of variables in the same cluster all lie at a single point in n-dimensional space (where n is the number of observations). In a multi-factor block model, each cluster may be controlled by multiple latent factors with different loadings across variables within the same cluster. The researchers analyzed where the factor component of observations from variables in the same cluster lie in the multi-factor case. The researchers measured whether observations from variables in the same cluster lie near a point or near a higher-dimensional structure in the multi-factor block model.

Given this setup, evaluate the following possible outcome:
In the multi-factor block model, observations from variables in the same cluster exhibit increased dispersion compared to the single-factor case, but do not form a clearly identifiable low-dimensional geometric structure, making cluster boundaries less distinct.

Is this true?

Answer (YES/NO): NO